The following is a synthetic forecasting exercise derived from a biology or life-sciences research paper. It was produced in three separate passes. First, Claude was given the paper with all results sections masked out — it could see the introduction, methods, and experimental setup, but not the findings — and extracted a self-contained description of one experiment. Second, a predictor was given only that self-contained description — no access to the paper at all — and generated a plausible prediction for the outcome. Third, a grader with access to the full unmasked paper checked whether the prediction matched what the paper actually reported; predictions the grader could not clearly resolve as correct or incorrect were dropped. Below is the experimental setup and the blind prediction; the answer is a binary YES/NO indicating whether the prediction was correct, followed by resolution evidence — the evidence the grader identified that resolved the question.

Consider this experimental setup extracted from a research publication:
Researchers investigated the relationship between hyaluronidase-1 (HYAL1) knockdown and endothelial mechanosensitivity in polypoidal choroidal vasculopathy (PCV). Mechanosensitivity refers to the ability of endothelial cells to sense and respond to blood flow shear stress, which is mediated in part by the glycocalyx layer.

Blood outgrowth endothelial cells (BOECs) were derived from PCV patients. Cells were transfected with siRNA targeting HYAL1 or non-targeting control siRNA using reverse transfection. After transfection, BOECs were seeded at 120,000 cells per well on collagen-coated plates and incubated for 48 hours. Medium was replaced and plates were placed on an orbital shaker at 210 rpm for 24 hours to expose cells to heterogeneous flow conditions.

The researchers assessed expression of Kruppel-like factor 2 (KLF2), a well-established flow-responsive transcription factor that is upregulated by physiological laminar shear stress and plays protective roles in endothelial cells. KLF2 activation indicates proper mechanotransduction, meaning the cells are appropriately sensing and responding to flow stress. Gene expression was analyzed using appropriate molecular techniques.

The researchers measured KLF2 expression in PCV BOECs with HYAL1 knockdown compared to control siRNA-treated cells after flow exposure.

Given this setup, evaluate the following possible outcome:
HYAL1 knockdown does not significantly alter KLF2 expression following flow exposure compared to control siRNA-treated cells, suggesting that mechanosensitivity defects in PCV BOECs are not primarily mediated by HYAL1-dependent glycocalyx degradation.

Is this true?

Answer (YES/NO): NO